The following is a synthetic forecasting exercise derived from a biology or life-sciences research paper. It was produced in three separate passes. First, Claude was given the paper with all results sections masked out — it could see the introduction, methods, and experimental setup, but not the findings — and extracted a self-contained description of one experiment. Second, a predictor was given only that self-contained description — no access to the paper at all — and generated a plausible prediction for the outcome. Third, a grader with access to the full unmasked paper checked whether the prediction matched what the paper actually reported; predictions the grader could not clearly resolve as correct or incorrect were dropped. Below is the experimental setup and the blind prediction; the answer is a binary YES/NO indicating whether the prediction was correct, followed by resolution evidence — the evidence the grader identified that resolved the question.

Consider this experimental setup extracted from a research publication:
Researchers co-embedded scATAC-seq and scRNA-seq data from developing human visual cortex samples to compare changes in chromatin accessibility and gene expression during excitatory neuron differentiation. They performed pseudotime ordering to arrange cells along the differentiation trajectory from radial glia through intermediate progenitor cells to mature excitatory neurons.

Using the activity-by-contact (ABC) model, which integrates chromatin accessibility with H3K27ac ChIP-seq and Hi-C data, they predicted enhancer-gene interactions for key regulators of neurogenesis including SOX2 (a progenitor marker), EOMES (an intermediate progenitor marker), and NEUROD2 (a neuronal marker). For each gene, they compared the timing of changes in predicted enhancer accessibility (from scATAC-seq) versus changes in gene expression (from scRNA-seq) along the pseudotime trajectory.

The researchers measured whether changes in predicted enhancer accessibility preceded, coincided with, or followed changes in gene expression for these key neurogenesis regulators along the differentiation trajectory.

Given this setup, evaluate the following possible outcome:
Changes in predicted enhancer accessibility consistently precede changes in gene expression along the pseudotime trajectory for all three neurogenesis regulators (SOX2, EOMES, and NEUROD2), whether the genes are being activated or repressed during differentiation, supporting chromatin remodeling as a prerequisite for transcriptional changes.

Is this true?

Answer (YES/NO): YES